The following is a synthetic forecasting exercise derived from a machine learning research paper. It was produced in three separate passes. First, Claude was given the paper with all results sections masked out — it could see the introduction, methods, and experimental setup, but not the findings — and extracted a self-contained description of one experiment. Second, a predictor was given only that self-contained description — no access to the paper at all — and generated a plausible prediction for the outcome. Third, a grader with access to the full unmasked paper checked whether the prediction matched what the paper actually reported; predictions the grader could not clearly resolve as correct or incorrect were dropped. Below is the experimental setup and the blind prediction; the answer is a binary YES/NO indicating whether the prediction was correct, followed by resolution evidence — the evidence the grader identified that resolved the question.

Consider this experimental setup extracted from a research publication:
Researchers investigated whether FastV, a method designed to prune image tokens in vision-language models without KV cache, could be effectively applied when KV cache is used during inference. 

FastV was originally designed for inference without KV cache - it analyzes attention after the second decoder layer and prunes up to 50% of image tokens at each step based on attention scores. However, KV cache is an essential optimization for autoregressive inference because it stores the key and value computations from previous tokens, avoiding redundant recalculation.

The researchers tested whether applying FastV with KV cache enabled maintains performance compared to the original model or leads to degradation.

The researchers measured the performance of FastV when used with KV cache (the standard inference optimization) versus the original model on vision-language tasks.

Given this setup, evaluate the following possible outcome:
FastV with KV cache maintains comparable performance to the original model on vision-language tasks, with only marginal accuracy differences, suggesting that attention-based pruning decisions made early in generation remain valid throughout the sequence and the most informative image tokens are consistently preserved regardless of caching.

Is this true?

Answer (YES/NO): NO